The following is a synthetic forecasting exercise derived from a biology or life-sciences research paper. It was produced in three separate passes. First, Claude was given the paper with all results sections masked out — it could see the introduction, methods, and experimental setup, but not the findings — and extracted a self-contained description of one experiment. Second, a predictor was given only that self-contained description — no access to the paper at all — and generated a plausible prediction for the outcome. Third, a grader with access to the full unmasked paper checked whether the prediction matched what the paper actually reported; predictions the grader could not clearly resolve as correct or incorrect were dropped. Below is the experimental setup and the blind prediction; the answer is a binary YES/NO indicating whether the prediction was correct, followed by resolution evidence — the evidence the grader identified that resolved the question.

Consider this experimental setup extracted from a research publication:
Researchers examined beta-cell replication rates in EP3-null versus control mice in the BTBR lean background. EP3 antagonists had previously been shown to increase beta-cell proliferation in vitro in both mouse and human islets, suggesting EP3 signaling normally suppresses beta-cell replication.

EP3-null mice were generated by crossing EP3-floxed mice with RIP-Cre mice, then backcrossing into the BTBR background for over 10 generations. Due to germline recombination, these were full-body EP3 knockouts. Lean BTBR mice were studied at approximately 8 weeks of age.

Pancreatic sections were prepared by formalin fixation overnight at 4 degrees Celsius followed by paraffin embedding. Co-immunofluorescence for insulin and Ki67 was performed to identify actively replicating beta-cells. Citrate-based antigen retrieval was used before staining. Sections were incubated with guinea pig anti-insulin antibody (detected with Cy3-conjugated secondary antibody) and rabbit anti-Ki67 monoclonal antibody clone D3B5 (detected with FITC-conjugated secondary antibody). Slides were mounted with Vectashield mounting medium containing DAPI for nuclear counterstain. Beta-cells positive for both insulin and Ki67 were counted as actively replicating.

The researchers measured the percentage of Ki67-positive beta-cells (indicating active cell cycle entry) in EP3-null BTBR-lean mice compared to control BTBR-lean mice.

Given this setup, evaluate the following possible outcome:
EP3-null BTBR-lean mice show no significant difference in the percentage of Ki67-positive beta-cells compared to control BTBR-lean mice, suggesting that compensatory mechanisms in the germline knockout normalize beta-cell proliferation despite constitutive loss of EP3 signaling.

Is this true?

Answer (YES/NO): YES